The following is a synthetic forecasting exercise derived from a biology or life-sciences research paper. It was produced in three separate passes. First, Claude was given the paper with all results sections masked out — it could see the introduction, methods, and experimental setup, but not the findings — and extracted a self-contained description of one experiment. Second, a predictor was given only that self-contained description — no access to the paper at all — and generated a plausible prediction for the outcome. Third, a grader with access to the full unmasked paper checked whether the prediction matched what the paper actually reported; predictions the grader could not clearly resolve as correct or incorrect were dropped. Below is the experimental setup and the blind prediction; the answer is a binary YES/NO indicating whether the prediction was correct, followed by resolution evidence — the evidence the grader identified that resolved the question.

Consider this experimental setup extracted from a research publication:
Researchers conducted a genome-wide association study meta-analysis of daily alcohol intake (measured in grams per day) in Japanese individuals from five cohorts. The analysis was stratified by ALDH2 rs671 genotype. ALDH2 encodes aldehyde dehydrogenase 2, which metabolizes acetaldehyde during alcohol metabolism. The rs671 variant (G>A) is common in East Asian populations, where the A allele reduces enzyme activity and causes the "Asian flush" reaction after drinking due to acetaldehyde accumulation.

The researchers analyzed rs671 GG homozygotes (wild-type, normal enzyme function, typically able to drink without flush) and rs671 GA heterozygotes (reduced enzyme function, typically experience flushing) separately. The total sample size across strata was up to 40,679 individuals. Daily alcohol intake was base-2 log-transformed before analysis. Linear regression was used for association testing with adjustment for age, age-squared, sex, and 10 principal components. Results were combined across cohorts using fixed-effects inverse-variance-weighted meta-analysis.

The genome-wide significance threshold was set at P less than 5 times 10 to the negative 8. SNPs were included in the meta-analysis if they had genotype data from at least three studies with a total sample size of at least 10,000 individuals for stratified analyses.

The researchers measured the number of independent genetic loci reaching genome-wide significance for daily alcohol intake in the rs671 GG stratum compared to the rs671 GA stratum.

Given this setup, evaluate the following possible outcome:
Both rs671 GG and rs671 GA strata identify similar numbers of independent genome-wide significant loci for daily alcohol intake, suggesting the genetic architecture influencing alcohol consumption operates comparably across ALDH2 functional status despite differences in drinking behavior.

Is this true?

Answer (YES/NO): NO